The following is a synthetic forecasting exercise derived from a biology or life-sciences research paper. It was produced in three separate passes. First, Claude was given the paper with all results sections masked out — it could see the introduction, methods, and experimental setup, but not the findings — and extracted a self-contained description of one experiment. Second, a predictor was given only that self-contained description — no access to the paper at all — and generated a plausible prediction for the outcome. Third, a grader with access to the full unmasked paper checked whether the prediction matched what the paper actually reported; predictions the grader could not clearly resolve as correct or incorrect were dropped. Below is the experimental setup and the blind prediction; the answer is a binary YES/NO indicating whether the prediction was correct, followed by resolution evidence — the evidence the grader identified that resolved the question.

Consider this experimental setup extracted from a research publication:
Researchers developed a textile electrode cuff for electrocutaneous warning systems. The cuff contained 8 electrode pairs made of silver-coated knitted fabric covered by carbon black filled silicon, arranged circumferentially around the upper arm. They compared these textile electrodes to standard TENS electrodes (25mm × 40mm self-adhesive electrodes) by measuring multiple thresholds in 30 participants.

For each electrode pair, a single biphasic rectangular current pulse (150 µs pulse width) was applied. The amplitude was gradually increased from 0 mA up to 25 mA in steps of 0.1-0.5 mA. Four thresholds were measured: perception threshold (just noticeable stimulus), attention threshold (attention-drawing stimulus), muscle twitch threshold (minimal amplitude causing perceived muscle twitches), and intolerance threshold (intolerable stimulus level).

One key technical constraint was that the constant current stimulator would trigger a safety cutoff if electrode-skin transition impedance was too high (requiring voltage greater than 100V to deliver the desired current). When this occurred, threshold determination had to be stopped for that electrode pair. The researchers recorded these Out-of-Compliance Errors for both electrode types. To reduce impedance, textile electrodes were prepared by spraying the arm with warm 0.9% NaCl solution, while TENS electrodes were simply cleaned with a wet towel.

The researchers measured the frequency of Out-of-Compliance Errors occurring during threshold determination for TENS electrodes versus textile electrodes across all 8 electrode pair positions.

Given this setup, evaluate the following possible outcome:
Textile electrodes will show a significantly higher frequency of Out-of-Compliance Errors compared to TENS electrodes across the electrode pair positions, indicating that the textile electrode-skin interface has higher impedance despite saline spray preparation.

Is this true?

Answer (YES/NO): YES